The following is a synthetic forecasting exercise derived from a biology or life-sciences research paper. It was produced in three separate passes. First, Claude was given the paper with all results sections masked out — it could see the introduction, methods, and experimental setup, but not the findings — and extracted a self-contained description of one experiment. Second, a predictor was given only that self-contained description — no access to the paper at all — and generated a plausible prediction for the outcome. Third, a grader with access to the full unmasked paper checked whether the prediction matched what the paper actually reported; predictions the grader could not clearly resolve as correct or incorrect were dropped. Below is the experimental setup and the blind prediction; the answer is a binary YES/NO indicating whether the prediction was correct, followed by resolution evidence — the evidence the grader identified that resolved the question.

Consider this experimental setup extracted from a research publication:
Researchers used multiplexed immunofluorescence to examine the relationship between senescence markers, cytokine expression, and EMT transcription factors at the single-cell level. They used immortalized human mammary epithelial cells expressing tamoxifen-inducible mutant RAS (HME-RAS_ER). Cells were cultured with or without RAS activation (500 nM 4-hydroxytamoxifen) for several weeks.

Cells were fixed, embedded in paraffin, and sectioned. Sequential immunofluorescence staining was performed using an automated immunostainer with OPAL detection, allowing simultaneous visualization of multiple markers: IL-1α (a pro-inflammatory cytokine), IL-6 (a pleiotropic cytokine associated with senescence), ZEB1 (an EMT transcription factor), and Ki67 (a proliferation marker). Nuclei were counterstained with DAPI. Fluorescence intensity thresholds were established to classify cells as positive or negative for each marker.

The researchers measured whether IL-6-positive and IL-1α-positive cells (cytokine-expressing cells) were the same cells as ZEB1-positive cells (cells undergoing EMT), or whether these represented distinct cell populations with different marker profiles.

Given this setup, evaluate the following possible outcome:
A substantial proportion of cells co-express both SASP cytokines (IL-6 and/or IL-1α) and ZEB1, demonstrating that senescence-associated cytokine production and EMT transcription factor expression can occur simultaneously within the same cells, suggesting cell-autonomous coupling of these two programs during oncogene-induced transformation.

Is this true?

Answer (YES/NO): NO